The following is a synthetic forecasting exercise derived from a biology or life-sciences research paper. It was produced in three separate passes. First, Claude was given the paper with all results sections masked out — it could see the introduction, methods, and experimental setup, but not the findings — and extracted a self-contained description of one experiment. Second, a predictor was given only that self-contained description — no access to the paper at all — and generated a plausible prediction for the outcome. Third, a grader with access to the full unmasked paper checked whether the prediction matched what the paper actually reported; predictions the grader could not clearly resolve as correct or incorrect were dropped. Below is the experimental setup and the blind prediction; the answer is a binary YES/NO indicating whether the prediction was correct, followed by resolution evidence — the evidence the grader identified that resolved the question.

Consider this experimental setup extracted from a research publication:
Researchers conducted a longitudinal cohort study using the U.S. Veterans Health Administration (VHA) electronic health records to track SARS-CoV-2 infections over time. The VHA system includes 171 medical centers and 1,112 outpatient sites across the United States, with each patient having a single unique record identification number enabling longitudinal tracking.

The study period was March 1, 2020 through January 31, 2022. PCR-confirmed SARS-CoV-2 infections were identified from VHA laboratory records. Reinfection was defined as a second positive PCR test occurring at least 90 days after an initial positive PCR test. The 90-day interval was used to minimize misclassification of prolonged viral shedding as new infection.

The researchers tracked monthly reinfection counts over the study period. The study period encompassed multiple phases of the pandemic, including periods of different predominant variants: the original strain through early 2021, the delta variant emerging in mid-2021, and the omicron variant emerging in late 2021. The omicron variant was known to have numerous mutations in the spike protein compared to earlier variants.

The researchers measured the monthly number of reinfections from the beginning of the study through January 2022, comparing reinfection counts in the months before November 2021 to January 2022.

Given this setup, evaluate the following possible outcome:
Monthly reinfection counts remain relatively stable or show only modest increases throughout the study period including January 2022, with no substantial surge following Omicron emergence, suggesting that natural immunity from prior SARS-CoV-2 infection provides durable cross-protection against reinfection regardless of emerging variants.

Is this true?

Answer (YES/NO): NO